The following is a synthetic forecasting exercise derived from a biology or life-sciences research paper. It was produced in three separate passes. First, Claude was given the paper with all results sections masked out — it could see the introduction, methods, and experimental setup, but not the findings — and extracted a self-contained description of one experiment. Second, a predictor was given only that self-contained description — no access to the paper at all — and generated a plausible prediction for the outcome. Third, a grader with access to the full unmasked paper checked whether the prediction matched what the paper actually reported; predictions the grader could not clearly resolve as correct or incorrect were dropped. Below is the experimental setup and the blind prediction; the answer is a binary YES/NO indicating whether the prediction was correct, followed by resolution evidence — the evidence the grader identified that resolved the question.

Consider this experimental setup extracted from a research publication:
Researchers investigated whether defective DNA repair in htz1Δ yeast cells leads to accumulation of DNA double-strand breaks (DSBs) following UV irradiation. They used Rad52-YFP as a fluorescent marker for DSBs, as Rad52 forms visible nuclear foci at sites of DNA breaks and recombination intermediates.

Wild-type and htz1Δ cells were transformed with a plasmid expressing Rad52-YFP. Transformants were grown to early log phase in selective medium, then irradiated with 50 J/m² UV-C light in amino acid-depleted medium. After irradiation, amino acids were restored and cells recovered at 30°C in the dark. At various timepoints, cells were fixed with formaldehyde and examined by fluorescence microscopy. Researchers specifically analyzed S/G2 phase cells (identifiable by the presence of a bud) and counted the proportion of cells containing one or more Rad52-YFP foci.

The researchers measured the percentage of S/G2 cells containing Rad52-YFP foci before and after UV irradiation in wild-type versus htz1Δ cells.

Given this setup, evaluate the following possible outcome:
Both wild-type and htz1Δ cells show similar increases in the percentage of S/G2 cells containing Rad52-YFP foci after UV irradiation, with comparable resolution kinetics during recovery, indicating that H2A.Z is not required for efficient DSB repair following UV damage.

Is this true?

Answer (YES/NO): NO